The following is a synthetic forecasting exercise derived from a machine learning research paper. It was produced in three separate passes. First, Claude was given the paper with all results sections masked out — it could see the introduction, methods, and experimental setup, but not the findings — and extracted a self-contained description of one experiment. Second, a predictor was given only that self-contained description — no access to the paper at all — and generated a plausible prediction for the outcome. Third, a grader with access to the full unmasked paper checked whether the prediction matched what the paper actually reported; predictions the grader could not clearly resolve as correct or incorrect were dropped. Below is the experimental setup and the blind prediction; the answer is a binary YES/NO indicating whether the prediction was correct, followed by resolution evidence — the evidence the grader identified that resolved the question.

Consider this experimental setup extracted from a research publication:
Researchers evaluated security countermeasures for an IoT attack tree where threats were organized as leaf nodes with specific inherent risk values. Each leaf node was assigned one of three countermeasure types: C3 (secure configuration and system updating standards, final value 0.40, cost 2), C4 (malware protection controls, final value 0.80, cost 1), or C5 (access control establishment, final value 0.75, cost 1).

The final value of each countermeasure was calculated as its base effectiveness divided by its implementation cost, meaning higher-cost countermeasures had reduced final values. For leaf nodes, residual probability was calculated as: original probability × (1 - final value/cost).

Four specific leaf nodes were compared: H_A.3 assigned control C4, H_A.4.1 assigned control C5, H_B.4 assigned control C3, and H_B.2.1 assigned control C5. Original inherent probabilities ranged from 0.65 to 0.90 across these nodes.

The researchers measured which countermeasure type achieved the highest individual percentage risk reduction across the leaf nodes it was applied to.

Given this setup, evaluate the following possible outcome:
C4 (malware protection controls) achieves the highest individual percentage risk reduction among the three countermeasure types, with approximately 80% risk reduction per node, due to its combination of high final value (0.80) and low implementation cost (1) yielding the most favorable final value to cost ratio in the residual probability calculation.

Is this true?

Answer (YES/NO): YES